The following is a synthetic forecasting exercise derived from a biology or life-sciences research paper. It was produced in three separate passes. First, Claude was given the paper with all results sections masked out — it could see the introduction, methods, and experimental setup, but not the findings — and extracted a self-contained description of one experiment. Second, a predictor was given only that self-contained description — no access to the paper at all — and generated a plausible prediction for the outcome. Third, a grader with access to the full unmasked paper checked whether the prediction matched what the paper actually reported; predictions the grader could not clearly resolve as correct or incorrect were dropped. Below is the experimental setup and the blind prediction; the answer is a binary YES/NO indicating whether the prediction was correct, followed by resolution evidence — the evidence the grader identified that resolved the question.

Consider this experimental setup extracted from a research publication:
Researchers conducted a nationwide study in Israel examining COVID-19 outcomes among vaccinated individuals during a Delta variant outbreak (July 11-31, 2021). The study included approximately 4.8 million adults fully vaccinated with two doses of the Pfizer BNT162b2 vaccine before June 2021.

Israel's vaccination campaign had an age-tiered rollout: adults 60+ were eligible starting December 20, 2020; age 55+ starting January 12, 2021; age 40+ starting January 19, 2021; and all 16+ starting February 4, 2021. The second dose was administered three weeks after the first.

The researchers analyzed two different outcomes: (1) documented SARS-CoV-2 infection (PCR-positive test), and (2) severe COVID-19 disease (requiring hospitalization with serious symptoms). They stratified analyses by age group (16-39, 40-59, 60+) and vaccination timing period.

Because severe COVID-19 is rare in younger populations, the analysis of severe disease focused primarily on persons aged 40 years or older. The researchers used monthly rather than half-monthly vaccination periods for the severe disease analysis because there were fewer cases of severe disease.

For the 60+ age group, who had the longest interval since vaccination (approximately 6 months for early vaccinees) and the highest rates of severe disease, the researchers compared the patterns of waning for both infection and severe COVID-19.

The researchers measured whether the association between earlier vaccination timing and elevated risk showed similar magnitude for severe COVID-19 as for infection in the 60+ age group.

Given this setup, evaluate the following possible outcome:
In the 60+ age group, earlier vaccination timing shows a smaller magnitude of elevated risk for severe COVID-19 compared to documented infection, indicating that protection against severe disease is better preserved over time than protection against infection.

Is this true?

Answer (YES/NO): NO